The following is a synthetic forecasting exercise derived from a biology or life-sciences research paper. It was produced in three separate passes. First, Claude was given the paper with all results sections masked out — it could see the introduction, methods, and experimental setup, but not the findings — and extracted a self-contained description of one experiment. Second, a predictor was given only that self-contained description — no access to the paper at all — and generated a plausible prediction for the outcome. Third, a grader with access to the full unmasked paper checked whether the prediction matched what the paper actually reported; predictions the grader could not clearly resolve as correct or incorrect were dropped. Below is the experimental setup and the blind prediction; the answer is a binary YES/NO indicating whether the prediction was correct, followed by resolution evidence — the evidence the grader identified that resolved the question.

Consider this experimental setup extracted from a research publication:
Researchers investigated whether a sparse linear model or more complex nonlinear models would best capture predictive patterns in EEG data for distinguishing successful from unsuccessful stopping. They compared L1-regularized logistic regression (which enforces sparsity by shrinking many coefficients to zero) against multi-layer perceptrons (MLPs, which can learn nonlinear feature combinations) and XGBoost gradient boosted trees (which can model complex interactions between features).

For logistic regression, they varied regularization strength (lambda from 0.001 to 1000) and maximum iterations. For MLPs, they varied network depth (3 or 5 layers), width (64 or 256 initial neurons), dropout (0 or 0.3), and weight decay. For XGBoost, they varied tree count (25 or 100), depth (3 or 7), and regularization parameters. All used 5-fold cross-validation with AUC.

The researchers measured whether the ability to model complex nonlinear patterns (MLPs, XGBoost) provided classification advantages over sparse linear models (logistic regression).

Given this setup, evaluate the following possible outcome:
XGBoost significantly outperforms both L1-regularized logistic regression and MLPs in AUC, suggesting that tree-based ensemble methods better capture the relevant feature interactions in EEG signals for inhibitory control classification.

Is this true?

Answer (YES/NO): NO